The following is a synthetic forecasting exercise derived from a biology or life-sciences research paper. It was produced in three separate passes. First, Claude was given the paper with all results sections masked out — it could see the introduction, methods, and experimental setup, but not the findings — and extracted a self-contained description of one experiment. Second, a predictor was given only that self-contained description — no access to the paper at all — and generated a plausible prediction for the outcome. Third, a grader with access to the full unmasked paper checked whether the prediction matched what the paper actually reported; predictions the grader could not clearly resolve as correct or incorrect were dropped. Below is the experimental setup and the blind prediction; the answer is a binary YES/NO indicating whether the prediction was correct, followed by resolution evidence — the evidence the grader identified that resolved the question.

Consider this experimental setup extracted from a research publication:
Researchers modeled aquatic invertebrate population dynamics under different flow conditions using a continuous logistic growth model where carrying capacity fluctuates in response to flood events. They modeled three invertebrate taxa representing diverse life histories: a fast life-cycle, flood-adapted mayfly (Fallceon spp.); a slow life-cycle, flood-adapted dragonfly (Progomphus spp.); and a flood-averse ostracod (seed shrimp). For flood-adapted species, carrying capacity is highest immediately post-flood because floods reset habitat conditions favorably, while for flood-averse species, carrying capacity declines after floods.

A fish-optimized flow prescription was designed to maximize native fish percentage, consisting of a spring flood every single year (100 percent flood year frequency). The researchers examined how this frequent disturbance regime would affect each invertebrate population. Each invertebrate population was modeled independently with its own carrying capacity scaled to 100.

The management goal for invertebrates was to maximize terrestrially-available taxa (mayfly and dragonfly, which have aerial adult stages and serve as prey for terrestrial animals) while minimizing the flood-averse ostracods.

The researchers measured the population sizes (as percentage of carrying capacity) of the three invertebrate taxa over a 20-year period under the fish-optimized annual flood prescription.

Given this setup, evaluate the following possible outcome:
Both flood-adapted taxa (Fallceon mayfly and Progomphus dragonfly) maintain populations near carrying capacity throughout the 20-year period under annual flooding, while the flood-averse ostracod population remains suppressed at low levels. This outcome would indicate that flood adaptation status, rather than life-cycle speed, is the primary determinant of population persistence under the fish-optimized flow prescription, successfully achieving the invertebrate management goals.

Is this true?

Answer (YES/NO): NO